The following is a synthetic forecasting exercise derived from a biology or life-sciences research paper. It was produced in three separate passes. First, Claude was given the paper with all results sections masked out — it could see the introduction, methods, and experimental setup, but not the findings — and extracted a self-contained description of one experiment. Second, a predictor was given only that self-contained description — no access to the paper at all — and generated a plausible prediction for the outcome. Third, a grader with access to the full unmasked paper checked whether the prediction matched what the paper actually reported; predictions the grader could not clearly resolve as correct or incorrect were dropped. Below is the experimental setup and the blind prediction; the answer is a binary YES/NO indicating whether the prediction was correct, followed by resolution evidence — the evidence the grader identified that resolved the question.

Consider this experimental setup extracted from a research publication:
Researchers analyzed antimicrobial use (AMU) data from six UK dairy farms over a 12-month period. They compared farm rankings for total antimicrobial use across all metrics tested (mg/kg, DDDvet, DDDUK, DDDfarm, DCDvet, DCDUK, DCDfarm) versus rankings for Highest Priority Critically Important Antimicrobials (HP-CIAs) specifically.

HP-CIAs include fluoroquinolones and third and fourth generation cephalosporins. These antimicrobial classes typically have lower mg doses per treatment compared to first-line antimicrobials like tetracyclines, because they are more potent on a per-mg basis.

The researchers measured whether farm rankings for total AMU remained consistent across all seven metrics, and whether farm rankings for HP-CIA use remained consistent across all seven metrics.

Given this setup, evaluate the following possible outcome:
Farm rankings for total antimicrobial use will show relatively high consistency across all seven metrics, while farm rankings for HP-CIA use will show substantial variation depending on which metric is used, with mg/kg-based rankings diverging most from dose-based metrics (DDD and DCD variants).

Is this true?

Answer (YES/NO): NO